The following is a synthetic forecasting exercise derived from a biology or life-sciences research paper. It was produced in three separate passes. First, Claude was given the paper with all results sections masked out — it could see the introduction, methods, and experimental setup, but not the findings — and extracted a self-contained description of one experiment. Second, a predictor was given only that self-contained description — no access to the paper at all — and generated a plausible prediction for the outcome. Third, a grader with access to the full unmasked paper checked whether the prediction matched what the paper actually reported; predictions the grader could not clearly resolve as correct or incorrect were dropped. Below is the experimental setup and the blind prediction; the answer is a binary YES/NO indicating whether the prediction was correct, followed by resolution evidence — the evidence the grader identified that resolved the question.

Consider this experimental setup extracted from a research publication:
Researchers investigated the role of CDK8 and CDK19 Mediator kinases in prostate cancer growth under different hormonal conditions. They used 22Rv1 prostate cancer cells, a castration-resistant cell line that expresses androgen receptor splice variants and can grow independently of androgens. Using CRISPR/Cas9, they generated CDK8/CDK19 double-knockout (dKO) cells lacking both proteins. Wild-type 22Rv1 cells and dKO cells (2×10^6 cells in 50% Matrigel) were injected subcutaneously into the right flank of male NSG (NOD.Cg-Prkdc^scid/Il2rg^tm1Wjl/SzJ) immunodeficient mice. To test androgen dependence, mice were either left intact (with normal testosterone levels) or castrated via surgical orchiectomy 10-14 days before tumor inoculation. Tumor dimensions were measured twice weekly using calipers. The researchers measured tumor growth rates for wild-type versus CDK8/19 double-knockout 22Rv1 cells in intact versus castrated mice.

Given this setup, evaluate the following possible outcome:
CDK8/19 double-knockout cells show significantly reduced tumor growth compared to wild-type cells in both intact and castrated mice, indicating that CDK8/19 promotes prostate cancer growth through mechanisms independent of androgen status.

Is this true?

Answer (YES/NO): NO